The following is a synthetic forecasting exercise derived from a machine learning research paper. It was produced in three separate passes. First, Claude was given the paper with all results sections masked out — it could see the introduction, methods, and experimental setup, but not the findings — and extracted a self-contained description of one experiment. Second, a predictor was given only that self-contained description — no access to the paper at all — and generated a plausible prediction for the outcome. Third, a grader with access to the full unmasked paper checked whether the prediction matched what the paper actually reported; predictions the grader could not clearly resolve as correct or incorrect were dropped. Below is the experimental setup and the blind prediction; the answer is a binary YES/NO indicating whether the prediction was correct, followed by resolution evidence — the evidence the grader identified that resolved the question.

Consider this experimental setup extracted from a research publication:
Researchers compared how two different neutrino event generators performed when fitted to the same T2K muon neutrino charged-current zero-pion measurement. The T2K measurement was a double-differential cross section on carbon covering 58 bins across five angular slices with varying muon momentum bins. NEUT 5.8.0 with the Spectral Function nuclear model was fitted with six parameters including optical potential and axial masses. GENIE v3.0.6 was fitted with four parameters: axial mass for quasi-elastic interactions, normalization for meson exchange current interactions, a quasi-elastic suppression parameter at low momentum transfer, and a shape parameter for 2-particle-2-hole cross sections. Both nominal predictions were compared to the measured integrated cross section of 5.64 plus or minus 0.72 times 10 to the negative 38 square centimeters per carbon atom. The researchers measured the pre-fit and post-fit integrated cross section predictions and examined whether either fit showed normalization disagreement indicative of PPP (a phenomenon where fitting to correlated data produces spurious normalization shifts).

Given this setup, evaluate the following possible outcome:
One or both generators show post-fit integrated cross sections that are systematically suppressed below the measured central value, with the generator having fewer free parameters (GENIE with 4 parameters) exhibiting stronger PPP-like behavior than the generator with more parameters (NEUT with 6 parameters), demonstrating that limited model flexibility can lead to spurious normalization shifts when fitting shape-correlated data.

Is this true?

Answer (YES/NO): NO